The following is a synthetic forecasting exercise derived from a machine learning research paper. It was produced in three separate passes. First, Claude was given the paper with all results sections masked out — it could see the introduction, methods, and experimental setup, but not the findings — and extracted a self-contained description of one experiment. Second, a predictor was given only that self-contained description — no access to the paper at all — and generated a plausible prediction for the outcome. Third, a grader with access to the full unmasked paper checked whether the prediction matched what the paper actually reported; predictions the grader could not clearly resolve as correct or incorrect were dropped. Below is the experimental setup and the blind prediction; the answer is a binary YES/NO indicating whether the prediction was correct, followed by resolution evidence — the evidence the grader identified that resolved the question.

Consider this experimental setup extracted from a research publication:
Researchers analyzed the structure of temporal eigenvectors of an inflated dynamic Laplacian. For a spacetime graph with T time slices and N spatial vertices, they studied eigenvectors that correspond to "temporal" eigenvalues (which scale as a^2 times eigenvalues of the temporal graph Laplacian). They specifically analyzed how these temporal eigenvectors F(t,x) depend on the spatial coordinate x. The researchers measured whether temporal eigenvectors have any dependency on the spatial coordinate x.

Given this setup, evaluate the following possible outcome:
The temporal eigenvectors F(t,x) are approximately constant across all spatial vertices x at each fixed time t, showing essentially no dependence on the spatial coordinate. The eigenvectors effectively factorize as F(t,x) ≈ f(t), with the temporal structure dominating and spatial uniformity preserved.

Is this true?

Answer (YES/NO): YES